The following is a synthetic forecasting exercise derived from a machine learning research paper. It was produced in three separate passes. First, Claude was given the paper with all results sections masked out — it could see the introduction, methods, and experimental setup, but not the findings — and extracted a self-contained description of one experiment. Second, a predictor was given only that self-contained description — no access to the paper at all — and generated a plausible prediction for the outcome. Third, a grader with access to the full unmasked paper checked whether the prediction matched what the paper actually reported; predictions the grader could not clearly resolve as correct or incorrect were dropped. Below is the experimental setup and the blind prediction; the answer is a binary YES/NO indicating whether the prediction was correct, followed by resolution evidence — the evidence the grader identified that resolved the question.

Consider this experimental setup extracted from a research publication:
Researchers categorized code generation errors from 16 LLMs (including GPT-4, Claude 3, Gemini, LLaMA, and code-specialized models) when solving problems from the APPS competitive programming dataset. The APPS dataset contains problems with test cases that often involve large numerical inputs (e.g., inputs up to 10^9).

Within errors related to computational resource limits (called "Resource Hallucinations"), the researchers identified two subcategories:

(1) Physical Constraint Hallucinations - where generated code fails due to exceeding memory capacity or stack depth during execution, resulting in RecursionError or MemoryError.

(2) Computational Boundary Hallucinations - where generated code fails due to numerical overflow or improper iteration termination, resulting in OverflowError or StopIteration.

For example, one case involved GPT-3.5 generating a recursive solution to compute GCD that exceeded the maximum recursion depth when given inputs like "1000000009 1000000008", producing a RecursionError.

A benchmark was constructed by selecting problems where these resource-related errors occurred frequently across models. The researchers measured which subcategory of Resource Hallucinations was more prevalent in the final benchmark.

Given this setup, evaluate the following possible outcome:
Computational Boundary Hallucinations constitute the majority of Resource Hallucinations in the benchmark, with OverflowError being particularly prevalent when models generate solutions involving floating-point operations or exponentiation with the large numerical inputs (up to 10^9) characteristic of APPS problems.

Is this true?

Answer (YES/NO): YES